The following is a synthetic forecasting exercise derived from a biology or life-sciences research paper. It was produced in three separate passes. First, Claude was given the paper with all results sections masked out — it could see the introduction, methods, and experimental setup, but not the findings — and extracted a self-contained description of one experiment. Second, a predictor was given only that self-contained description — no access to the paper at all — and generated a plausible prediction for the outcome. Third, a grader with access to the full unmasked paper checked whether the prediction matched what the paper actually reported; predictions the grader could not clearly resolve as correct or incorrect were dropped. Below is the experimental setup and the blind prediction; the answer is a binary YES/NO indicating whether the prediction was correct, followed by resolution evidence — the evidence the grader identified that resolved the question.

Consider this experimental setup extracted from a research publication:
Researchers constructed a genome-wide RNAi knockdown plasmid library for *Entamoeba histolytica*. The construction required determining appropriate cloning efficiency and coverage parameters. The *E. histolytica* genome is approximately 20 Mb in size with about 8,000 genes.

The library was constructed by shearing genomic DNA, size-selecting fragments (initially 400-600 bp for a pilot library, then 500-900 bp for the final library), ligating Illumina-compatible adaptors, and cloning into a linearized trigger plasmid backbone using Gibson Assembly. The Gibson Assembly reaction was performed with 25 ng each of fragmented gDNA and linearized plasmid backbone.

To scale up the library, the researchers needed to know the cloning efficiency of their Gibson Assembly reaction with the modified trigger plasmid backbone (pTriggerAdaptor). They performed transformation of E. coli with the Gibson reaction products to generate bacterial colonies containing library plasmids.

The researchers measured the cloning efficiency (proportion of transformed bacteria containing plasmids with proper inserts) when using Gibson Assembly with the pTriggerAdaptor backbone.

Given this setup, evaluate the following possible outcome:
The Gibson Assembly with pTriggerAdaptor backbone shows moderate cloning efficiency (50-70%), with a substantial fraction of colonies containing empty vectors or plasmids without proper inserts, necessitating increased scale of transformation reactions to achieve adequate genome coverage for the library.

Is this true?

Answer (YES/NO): NO